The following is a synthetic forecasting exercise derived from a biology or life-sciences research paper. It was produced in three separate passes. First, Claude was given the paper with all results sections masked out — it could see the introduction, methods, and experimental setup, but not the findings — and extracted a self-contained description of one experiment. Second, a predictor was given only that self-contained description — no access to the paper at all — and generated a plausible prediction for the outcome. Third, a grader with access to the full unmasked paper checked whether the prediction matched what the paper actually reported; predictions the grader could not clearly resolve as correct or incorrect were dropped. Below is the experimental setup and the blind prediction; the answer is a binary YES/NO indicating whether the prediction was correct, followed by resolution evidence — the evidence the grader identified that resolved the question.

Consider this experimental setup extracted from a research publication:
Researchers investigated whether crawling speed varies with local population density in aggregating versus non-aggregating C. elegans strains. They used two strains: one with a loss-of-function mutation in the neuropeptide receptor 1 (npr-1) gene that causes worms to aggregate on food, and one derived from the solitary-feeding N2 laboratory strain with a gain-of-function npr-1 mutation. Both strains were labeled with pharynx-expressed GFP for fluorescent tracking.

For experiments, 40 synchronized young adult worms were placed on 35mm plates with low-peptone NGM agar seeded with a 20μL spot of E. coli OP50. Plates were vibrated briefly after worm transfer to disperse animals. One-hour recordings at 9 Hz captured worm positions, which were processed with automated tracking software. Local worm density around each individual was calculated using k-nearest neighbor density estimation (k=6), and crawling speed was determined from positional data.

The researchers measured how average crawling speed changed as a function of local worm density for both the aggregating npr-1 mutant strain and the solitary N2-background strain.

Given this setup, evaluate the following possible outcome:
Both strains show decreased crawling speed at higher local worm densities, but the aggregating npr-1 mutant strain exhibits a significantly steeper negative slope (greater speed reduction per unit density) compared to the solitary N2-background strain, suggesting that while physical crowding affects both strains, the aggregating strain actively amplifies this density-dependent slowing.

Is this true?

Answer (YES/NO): YES